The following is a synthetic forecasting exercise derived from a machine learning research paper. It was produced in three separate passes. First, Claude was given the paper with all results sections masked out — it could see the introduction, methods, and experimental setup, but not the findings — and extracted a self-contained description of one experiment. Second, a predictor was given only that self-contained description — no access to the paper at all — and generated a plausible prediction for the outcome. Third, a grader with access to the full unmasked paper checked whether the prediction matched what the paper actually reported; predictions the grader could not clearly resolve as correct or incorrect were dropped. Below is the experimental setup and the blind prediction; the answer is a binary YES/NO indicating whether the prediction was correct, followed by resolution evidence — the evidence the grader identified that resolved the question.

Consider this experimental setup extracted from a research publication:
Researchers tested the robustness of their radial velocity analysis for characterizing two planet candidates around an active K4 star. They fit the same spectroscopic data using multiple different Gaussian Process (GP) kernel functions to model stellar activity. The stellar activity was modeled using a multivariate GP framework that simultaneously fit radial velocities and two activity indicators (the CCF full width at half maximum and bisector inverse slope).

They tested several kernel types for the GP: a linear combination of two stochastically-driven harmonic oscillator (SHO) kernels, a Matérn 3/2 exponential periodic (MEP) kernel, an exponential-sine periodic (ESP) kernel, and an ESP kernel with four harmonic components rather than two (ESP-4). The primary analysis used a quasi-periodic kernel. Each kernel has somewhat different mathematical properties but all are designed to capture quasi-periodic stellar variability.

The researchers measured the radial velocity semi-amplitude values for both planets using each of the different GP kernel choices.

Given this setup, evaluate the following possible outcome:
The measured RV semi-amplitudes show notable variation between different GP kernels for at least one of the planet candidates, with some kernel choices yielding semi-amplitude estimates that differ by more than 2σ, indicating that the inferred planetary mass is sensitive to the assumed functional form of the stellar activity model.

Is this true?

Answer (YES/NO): NO